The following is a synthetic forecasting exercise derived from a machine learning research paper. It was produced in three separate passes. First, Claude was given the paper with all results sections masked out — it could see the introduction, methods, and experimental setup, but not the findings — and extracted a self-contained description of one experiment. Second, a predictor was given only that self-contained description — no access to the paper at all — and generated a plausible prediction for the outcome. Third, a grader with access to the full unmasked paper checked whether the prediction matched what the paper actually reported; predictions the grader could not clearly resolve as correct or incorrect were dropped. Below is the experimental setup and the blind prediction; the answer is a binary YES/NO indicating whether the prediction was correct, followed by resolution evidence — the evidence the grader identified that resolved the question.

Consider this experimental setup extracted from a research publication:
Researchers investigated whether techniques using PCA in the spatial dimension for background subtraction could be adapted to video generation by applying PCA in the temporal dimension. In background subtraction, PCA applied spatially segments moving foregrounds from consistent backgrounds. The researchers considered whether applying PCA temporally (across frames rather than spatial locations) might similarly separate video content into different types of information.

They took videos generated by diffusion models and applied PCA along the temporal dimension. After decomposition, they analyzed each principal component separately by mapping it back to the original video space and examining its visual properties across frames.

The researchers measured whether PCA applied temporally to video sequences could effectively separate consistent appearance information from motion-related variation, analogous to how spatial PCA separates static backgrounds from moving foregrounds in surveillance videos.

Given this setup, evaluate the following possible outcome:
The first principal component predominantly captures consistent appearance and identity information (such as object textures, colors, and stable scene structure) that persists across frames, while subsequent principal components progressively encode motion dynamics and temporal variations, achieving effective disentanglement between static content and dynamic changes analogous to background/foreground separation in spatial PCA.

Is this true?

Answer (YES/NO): NO